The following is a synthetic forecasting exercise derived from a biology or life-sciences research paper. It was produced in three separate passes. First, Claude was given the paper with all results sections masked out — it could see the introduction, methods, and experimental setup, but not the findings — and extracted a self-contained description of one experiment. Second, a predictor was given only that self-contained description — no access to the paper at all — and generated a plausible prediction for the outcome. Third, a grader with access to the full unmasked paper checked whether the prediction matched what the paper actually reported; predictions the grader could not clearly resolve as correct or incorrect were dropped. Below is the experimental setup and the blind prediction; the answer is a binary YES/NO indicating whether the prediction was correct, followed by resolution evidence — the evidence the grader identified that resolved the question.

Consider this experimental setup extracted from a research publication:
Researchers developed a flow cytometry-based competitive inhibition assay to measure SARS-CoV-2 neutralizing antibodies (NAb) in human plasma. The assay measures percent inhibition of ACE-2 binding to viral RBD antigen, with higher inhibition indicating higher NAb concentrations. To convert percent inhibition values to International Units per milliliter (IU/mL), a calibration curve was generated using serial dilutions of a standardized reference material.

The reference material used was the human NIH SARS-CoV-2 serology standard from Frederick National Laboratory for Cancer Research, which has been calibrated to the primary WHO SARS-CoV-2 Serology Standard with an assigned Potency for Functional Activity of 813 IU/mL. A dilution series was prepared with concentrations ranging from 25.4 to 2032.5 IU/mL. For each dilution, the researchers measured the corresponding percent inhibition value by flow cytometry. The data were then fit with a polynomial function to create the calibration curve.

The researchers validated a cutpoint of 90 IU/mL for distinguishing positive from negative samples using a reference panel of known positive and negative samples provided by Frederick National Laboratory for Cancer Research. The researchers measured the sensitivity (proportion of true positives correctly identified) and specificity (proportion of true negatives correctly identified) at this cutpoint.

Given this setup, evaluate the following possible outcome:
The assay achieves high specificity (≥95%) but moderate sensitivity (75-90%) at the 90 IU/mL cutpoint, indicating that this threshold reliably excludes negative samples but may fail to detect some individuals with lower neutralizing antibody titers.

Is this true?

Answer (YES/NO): NO